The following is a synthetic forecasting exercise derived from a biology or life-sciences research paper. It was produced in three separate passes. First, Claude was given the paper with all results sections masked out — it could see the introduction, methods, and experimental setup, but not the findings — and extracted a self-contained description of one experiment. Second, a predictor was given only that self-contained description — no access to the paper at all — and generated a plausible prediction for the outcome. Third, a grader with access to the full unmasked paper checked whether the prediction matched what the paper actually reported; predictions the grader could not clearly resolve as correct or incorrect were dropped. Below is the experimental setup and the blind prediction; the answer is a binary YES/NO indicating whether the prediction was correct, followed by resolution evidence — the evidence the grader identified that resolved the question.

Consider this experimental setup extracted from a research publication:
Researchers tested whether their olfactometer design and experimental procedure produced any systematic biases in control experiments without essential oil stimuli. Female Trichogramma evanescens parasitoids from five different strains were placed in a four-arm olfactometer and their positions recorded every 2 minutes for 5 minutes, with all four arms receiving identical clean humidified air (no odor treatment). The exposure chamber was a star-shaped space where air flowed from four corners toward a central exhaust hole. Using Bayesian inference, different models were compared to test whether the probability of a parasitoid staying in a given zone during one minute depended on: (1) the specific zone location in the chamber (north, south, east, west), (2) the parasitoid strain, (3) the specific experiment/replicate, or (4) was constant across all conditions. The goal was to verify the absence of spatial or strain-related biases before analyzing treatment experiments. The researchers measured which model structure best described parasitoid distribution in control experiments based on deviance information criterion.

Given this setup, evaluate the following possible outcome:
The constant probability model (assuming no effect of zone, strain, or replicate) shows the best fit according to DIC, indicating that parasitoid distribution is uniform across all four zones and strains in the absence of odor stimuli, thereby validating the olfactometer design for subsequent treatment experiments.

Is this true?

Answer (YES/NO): YES